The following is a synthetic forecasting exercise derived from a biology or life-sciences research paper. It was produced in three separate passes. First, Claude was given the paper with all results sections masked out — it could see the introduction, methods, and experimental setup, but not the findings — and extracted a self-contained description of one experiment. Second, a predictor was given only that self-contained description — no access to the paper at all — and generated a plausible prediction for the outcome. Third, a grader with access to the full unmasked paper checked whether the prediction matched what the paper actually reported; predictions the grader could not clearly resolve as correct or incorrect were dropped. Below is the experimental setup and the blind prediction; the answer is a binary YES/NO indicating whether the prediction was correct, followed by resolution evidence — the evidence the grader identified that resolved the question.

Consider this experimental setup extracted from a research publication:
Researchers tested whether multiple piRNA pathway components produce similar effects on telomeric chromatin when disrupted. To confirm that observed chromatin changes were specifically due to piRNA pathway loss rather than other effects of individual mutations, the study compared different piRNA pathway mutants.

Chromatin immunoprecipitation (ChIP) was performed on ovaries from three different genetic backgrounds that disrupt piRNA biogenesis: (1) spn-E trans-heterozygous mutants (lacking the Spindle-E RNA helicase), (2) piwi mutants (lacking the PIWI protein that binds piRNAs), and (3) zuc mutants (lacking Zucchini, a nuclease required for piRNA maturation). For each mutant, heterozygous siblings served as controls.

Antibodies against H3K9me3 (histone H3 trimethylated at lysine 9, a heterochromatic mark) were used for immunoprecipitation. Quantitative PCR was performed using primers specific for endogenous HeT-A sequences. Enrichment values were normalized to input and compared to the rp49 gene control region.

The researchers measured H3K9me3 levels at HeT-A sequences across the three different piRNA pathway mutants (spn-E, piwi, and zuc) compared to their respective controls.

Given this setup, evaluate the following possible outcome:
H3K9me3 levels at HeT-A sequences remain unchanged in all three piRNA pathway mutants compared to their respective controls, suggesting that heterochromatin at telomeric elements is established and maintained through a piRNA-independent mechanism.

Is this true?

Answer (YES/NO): NO